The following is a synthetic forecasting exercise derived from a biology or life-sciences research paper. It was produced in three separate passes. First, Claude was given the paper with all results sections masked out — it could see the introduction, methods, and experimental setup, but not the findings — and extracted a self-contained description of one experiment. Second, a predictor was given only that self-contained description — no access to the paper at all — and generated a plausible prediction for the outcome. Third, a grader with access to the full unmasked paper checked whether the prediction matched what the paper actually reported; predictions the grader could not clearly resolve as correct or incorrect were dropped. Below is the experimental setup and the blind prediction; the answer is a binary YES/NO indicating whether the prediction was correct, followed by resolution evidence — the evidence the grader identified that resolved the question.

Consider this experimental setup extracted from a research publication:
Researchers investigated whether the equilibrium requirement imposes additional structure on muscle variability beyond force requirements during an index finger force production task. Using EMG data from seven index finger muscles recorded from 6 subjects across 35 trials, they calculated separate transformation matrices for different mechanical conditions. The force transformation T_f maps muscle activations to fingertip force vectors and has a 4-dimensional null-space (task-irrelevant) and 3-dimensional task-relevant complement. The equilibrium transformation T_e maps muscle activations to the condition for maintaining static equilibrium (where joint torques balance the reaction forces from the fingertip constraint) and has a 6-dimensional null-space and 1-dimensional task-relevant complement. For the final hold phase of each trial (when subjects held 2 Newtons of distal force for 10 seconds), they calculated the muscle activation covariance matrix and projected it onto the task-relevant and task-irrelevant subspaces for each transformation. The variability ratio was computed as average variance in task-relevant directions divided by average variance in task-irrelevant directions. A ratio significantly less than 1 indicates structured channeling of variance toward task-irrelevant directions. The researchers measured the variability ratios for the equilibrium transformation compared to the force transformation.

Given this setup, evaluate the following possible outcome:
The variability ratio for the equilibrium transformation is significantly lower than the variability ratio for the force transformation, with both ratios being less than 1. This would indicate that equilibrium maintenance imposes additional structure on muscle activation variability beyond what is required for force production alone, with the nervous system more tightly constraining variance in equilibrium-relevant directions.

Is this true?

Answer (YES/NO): NO